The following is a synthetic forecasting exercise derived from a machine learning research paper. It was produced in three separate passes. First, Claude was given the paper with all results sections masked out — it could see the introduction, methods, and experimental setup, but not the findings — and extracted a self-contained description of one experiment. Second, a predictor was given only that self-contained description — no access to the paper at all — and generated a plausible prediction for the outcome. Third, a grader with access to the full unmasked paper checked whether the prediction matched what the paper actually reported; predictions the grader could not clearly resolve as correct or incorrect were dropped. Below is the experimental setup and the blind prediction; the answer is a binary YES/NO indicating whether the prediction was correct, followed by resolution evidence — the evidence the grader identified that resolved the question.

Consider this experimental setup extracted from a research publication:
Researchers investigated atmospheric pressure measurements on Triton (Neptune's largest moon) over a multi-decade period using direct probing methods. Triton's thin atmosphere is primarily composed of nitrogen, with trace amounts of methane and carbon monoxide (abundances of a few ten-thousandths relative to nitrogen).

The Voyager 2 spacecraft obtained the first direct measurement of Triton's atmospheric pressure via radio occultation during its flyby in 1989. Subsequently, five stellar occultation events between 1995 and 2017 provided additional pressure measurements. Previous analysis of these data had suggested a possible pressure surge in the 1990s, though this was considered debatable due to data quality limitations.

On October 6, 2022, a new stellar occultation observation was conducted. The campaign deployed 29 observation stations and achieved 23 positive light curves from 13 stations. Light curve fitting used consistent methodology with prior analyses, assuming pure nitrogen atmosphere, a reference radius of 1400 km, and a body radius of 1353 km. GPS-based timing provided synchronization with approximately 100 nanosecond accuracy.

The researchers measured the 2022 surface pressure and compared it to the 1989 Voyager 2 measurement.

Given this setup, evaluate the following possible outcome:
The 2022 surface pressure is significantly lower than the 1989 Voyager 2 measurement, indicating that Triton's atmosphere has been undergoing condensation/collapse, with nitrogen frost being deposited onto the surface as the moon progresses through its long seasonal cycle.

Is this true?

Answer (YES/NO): NO